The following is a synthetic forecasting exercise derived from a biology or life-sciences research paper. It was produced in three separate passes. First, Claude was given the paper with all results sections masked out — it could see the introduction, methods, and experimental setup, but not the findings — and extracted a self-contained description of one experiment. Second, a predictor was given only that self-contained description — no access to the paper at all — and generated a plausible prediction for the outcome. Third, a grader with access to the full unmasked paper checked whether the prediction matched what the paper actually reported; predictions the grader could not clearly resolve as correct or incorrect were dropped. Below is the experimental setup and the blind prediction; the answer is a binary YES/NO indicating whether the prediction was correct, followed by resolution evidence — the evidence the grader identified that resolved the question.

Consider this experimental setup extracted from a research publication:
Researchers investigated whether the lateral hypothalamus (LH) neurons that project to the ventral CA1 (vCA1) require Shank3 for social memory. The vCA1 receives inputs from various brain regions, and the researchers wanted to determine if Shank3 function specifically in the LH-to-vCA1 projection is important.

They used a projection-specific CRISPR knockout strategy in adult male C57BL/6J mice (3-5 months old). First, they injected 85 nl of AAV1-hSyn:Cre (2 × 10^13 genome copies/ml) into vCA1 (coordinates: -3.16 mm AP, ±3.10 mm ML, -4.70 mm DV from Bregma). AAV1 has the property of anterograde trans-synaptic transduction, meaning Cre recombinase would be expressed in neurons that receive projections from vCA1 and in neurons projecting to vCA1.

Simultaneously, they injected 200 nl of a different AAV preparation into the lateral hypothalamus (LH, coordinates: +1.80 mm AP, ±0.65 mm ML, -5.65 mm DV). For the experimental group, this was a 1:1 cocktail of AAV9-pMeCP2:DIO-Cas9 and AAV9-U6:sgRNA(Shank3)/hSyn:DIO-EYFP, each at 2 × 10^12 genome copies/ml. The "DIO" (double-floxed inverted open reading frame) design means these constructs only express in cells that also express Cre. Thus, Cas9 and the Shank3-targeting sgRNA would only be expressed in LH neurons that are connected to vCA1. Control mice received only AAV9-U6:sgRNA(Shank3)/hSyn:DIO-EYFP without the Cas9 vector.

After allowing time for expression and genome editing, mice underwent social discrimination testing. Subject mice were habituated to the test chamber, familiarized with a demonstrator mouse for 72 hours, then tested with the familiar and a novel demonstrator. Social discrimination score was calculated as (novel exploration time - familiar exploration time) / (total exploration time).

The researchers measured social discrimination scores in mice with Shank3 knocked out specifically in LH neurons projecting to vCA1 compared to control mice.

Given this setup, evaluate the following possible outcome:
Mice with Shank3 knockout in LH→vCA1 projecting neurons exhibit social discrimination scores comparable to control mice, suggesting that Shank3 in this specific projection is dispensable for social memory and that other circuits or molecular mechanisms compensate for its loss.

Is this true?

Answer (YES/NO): YES